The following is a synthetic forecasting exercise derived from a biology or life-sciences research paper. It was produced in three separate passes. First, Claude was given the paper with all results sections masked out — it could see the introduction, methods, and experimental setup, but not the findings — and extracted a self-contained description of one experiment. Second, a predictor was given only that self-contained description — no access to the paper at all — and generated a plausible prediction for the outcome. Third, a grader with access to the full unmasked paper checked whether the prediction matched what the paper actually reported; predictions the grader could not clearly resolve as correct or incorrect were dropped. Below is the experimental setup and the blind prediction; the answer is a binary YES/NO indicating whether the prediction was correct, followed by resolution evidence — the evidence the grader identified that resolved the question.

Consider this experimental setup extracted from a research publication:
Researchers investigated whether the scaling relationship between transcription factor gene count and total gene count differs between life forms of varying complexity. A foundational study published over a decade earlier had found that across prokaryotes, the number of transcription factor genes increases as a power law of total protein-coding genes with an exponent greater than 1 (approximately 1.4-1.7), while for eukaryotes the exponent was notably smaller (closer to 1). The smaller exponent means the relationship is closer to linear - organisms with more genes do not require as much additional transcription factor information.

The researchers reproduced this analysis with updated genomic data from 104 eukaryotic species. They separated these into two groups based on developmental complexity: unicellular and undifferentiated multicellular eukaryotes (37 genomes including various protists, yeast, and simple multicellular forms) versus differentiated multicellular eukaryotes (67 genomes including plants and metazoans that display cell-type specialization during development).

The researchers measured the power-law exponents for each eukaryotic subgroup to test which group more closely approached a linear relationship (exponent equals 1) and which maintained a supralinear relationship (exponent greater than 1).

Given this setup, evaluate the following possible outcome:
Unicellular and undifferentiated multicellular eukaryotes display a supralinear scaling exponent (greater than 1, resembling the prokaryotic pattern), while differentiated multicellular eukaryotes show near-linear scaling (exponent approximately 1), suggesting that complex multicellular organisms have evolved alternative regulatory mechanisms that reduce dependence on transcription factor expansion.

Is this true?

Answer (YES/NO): YES